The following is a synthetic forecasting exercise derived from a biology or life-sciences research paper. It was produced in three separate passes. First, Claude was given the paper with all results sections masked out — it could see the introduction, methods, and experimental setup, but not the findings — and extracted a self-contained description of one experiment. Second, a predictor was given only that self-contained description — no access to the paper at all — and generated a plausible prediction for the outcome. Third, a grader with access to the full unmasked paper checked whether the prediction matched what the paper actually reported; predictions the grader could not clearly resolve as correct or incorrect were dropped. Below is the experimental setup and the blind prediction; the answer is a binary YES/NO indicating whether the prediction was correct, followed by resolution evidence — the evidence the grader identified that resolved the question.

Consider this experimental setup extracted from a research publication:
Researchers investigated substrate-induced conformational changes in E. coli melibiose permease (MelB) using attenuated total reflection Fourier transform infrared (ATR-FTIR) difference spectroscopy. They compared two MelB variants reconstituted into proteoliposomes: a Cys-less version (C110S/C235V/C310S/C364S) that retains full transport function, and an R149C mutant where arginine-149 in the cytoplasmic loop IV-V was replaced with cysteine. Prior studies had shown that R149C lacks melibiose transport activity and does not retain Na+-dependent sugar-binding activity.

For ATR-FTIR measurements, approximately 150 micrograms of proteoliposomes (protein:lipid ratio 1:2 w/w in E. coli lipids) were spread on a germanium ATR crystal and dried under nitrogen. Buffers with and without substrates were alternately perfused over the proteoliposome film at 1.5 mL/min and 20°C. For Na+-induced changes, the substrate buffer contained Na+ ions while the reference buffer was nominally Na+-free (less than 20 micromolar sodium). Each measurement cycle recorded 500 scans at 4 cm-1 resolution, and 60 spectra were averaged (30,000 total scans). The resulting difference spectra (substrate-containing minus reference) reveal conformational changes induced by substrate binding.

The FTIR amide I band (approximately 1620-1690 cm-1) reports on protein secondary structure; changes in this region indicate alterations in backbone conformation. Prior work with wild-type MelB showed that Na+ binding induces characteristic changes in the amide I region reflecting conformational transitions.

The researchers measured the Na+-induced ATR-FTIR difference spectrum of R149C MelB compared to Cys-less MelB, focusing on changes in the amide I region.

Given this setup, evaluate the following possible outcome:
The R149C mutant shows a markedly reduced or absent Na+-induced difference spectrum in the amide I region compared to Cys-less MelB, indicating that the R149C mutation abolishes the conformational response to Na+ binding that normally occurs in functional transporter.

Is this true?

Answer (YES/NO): NO